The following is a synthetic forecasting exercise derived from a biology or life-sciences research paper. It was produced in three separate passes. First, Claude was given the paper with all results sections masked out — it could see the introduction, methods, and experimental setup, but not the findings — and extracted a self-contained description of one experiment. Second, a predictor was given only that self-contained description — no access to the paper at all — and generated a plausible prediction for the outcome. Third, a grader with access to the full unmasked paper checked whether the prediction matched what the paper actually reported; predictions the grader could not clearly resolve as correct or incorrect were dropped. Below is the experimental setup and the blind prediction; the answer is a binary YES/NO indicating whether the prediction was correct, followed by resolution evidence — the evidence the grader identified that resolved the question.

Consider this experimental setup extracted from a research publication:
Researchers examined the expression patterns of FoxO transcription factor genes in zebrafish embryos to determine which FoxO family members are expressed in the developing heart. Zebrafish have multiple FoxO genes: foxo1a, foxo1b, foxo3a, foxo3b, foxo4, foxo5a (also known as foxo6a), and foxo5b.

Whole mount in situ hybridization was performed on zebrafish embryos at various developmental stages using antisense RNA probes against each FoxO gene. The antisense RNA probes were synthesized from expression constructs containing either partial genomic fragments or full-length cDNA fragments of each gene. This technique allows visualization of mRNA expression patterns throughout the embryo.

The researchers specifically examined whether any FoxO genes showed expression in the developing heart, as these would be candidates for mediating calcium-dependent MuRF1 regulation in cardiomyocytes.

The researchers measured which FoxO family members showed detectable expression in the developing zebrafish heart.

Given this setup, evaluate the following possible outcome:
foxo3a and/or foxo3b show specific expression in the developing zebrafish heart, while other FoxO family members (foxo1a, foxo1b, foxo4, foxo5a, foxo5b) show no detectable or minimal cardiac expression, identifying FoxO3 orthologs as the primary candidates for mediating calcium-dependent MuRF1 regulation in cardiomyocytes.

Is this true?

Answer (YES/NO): NO